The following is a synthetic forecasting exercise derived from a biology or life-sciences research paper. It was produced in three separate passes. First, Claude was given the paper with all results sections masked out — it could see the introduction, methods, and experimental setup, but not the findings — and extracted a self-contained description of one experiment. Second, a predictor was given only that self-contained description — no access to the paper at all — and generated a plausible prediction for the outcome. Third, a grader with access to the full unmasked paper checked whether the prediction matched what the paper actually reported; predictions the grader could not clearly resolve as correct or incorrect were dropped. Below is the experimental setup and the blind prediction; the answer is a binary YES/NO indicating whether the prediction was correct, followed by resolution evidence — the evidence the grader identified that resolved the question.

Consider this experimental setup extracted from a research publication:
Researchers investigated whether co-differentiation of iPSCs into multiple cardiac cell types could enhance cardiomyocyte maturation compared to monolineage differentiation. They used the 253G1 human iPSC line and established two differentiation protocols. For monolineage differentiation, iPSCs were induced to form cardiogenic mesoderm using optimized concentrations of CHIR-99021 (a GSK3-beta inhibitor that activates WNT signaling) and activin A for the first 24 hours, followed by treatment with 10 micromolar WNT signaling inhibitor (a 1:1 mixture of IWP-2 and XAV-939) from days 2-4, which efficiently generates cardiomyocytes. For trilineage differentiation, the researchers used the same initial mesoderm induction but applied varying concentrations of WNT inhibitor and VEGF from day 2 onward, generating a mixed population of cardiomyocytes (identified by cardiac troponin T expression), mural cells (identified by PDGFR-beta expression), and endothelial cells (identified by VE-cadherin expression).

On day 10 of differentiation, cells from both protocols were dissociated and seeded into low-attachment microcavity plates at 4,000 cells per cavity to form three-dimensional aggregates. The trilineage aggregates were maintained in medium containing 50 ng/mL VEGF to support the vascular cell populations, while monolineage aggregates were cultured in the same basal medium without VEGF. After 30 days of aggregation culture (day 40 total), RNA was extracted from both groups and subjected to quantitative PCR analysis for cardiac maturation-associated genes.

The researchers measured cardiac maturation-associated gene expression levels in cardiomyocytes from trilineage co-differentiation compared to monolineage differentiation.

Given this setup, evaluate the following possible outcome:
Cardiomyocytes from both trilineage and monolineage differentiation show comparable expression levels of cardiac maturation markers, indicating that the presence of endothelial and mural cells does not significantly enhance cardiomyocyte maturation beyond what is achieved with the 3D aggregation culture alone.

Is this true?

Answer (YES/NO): NO